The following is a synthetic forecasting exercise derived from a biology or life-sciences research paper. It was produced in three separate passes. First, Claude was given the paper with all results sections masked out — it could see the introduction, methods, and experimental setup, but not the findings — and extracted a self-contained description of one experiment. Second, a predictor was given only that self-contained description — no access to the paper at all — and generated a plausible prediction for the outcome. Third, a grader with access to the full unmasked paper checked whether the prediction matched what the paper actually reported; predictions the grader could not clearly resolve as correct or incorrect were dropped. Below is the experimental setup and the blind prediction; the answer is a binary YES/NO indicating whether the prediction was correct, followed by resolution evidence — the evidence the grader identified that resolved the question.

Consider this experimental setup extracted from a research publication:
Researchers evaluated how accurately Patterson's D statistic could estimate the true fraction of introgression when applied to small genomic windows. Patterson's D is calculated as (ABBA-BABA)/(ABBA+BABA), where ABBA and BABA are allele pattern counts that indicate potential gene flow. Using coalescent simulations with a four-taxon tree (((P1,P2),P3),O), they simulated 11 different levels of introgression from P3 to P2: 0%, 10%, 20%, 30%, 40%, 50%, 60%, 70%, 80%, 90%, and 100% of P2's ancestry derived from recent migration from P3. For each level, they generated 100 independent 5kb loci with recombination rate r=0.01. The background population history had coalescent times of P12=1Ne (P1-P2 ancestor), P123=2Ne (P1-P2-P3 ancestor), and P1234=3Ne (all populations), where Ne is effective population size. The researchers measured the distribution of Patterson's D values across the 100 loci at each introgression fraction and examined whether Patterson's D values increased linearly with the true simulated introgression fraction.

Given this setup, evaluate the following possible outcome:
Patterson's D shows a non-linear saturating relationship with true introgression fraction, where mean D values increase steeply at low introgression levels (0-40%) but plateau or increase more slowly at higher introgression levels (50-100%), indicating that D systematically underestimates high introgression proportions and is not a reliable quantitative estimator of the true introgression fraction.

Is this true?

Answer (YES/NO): NO